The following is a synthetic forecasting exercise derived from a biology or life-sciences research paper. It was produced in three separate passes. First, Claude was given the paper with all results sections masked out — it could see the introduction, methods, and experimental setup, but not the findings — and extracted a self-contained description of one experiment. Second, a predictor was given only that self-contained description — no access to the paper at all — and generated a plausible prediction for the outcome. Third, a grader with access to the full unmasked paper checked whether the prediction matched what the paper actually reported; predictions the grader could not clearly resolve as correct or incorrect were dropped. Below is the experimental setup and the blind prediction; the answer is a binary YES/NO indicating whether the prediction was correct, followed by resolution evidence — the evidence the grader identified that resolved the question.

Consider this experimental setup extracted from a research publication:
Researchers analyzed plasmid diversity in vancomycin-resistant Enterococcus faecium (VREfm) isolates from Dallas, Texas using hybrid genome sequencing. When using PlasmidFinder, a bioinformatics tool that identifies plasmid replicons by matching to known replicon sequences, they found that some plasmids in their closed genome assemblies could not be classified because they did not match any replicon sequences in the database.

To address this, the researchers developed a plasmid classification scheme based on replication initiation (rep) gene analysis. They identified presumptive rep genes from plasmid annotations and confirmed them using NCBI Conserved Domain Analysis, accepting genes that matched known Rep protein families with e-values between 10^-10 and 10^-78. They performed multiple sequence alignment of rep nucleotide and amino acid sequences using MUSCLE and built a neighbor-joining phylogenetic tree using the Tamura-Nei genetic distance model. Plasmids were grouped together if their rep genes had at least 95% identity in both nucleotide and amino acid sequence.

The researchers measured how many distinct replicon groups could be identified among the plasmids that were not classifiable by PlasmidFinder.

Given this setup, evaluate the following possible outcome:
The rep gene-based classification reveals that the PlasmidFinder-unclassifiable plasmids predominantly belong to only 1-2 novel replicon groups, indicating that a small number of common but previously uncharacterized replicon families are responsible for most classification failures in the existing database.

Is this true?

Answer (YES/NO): NO